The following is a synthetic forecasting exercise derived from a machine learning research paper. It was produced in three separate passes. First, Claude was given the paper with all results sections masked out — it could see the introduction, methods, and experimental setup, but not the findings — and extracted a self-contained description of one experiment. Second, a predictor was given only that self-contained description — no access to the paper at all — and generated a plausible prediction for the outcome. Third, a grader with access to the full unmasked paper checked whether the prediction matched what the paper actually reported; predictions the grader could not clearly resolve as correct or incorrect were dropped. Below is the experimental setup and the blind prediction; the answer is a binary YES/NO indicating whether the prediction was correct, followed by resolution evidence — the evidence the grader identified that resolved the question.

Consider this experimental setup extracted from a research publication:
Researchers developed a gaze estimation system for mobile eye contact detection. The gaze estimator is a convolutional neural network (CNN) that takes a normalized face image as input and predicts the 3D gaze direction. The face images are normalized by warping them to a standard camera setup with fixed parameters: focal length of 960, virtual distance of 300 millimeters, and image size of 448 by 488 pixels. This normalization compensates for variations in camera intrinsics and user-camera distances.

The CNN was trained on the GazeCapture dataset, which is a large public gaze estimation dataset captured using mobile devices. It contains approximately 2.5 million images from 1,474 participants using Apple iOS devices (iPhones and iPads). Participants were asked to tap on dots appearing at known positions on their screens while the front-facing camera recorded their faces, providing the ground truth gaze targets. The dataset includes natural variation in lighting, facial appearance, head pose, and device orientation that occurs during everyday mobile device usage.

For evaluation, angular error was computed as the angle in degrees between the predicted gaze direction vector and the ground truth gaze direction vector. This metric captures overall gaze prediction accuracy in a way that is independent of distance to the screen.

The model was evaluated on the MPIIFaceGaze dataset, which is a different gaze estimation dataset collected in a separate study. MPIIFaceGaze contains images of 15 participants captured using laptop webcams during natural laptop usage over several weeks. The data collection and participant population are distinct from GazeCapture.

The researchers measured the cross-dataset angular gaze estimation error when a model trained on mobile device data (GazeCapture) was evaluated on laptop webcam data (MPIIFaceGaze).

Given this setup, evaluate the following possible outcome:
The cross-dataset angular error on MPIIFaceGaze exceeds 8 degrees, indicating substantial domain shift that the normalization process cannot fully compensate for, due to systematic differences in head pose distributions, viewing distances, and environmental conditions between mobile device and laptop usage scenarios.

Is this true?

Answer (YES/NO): NO